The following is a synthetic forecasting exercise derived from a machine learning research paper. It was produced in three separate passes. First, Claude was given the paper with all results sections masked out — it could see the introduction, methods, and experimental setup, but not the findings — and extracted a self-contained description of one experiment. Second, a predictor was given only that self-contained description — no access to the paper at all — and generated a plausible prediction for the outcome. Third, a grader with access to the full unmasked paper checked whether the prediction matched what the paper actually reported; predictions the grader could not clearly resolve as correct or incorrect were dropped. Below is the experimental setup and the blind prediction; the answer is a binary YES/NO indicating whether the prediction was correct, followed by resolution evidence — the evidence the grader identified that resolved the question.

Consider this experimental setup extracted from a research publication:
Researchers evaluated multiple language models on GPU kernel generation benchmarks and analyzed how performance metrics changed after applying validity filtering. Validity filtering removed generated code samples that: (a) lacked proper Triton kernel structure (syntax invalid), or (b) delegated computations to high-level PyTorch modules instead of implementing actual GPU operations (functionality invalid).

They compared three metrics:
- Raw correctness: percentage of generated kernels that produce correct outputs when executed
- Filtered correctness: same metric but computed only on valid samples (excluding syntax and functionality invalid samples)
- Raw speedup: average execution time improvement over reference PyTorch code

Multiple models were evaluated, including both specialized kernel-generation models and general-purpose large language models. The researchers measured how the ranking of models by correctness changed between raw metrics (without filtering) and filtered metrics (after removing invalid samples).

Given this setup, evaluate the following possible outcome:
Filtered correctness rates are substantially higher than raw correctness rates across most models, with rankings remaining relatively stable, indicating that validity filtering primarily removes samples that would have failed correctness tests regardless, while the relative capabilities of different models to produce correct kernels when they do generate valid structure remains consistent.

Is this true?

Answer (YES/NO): NO